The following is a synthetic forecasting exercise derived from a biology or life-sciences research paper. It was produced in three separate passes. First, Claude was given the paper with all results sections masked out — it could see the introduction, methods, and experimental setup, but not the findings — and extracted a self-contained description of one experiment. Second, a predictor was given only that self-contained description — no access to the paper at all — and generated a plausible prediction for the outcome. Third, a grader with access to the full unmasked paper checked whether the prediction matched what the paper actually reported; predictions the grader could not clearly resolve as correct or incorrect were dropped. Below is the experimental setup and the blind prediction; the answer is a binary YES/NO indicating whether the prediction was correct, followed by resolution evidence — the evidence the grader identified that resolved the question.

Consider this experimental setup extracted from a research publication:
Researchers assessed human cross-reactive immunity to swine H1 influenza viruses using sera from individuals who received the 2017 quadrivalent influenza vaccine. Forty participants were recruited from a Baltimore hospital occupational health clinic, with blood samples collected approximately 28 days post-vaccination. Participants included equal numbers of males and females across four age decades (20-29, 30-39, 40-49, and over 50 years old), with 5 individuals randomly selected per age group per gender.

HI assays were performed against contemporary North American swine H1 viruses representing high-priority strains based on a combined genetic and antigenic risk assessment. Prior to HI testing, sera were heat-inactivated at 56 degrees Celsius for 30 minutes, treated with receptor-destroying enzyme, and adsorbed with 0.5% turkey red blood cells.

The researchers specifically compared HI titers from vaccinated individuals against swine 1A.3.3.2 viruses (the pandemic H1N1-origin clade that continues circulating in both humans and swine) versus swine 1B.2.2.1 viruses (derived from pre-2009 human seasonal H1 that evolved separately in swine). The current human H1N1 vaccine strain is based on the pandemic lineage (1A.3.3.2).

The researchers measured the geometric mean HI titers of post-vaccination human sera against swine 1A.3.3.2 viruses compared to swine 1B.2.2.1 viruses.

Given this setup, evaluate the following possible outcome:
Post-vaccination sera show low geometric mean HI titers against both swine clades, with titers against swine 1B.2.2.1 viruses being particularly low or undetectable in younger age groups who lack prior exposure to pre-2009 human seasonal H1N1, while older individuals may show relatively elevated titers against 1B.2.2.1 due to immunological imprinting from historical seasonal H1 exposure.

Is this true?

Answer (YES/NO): NO